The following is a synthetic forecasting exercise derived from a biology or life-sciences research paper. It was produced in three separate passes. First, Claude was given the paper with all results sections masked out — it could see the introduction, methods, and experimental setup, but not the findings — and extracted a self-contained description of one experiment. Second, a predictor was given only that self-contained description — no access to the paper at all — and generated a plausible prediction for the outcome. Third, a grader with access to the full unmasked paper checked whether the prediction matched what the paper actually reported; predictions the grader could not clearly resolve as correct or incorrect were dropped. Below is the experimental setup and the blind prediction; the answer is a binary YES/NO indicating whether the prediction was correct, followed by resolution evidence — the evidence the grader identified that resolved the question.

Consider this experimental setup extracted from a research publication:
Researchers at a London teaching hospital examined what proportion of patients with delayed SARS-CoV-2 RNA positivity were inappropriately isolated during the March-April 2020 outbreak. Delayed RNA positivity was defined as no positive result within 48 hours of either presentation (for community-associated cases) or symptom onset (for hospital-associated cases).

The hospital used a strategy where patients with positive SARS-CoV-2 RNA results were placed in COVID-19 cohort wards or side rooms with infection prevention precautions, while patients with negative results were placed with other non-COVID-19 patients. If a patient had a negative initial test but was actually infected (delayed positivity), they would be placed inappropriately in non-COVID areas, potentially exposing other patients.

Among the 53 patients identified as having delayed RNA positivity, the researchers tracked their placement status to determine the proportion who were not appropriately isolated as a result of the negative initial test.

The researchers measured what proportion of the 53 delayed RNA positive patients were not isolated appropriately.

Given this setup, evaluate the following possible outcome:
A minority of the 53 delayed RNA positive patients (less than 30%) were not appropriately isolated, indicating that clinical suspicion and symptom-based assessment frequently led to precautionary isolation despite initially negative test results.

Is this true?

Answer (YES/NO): NO